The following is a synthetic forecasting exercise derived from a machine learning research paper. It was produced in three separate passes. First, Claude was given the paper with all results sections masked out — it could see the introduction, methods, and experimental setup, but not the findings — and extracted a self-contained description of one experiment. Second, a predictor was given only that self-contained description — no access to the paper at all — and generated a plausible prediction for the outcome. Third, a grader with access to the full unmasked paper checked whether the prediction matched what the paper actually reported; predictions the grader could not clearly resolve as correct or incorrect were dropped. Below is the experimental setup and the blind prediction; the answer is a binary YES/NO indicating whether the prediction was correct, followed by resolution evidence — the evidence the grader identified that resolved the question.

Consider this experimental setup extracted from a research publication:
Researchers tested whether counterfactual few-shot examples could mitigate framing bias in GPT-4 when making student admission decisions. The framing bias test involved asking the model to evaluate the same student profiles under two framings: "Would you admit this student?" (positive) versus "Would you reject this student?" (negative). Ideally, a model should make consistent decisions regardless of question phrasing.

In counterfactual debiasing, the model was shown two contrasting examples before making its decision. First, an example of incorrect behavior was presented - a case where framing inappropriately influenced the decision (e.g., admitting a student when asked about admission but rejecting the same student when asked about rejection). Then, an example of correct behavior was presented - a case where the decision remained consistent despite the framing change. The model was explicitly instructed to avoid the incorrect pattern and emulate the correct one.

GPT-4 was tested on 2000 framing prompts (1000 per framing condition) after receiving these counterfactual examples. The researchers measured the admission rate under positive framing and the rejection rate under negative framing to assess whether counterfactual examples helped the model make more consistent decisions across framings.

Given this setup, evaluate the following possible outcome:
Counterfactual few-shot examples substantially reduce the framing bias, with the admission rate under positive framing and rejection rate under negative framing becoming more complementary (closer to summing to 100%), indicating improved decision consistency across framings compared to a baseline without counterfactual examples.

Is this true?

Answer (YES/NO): NO